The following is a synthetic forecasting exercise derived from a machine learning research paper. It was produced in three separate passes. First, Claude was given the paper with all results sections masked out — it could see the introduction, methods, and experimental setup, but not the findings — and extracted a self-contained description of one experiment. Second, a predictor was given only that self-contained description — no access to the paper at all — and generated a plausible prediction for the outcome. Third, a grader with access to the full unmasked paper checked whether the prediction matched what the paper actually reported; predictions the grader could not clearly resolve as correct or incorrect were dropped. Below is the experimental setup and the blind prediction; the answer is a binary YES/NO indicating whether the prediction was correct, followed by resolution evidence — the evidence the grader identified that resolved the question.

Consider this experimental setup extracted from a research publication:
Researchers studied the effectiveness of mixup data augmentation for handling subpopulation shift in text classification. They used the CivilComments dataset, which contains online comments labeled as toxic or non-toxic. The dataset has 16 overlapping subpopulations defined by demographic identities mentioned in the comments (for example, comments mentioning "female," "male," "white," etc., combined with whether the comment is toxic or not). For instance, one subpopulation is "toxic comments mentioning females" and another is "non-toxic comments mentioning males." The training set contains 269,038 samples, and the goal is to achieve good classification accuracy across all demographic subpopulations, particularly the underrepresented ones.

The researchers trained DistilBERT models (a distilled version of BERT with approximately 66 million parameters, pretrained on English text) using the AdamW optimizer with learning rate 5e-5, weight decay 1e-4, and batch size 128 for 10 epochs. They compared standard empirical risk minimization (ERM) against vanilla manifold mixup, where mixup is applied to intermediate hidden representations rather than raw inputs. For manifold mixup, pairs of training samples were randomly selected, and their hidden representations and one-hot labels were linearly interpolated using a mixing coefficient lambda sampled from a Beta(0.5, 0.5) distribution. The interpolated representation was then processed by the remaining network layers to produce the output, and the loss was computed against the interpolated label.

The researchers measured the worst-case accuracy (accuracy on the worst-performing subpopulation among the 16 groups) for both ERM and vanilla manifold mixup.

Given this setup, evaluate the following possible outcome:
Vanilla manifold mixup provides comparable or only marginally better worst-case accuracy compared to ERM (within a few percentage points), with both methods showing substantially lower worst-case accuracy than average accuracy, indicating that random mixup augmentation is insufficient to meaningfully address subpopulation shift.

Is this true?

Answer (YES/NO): NO